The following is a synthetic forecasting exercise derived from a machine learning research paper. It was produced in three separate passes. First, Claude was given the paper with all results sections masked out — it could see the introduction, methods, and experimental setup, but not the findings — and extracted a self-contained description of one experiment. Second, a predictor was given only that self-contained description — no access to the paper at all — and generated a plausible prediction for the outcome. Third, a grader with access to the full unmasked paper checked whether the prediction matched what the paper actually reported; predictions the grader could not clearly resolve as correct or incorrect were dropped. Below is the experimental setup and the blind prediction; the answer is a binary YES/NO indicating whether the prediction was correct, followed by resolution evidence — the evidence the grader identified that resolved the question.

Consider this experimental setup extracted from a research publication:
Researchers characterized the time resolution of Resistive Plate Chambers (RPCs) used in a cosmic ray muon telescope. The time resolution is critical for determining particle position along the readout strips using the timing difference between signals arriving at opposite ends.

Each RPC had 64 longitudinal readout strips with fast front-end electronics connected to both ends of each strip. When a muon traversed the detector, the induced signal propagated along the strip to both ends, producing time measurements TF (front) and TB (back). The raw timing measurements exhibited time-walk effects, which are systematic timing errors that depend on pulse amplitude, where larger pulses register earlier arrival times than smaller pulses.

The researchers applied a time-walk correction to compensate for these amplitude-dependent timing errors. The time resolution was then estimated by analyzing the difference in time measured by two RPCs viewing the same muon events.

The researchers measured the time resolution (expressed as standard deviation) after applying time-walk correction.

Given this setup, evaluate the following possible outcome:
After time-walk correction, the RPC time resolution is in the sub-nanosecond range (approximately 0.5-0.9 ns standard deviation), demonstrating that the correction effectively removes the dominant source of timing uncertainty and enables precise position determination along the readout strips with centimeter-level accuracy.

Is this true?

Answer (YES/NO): NO